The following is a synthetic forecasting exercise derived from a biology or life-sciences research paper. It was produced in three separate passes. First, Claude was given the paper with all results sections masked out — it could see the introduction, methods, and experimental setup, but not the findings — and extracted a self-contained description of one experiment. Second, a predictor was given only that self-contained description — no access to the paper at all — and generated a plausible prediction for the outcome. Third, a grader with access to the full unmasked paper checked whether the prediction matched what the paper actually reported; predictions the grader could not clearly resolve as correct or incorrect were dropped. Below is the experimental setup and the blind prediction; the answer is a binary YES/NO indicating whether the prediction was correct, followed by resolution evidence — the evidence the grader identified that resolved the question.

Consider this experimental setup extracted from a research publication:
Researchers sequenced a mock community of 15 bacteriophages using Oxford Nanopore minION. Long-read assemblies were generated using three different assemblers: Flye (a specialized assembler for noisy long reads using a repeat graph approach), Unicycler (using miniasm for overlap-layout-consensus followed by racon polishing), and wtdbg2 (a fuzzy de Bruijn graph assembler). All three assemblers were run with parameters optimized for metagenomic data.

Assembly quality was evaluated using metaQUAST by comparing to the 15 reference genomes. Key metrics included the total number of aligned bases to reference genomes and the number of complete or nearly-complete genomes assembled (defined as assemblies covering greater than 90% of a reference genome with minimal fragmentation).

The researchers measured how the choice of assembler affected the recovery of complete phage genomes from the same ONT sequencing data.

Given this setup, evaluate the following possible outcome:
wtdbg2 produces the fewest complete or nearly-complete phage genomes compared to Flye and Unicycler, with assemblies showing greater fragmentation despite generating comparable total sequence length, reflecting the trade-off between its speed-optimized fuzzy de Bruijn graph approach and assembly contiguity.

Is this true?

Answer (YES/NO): NO